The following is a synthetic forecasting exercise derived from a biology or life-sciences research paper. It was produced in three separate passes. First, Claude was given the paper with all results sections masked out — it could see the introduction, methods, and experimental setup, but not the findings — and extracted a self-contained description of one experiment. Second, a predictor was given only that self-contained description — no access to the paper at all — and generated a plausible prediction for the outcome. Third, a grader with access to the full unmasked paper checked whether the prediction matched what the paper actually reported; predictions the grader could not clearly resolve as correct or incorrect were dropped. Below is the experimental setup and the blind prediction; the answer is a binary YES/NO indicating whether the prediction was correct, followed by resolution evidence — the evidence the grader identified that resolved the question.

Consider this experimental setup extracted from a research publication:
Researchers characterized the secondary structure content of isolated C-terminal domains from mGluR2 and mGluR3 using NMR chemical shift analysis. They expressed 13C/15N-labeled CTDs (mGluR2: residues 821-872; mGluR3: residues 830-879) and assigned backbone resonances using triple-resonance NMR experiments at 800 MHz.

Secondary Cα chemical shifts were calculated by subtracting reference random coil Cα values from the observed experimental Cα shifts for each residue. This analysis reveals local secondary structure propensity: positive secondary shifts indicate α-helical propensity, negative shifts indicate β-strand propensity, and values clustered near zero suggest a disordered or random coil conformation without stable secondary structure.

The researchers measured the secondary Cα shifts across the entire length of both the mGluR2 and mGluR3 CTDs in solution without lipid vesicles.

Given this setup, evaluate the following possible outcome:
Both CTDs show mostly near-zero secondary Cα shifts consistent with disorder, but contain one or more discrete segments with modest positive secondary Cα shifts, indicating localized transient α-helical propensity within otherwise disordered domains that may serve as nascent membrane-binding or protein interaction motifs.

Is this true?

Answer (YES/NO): NO